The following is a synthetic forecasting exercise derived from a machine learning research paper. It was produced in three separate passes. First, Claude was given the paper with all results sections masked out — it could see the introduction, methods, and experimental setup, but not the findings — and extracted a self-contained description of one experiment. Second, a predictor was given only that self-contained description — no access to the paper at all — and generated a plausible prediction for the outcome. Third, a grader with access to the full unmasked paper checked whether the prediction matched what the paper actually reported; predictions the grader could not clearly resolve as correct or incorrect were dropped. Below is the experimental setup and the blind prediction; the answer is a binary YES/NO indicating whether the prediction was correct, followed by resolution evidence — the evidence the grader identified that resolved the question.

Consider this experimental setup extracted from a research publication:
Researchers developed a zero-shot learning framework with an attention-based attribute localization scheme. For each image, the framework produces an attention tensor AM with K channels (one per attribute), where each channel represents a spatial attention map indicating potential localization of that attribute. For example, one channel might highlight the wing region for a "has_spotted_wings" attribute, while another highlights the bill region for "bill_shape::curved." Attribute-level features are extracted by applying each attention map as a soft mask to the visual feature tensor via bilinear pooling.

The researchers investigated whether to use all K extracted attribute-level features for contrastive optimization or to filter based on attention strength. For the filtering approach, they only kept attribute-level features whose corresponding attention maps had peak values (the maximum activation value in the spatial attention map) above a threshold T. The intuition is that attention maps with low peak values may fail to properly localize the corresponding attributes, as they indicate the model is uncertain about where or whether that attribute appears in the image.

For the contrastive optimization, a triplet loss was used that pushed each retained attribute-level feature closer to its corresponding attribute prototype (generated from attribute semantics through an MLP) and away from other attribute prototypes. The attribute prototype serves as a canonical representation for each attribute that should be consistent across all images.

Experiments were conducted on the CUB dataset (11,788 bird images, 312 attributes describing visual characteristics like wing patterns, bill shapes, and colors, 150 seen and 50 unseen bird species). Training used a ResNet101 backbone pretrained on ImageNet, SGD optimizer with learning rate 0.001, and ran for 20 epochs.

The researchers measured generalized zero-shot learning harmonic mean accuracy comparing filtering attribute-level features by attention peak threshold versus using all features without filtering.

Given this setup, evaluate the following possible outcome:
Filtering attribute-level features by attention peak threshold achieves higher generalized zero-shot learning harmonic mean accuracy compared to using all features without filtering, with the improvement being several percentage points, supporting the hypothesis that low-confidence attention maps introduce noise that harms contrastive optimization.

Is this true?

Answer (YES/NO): NO